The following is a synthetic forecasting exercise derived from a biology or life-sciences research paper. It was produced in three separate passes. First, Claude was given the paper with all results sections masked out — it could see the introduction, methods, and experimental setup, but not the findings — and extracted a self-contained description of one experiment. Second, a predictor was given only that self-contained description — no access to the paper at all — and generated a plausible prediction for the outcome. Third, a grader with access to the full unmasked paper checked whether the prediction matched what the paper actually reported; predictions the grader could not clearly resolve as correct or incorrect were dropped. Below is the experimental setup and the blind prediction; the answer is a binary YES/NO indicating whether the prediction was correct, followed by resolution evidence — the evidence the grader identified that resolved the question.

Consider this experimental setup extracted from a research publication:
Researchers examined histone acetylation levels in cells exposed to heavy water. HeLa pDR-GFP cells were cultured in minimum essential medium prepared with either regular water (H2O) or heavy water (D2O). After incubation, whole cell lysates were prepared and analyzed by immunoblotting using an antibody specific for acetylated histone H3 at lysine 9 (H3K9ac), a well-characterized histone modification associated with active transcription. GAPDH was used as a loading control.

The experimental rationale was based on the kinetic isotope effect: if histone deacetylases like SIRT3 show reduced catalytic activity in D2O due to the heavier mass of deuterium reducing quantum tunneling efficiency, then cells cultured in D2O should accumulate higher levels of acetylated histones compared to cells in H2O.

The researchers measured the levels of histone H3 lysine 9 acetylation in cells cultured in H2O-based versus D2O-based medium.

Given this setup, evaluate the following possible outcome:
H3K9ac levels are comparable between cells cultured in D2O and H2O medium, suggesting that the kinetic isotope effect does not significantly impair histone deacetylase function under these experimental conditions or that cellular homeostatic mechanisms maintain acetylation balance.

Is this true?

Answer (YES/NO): NO